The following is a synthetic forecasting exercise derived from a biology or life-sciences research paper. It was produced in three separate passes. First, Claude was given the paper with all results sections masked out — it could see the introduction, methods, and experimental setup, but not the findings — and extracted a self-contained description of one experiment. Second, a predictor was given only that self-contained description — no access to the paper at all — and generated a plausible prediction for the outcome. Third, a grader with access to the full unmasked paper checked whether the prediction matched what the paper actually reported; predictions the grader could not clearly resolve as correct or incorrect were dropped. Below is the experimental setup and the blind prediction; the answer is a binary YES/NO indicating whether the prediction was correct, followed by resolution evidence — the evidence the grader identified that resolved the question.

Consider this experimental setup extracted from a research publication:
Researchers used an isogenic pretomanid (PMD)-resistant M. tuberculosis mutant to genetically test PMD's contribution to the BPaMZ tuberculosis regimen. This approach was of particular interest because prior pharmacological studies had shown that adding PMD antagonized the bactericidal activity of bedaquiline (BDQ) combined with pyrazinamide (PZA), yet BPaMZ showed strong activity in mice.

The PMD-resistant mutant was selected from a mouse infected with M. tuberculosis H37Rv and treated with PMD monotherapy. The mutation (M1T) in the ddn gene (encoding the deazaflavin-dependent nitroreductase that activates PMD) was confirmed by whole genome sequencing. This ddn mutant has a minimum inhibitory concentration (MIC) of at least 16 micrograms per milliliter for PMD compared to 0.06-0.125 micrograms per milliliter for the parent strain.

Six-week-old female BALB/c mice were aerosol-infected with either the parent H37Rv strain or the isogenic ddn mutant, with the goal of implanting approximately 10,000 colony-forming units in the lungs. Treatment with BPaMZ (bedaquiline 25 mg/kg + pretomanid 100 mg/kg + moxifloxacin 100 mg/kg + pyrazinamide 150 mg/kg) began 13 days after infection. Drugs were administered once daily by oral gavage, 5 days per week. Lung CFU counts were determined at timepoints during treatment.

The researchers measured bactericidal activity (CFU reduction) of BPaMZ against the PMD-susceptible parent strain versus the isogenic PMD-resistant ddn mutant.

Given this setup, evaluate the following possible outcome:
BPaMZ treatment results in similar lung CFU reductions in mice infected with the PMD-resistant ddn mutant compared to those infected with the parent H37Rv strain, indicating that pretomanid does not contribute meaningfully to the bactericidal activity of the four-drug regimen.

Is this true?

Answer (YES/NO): NO